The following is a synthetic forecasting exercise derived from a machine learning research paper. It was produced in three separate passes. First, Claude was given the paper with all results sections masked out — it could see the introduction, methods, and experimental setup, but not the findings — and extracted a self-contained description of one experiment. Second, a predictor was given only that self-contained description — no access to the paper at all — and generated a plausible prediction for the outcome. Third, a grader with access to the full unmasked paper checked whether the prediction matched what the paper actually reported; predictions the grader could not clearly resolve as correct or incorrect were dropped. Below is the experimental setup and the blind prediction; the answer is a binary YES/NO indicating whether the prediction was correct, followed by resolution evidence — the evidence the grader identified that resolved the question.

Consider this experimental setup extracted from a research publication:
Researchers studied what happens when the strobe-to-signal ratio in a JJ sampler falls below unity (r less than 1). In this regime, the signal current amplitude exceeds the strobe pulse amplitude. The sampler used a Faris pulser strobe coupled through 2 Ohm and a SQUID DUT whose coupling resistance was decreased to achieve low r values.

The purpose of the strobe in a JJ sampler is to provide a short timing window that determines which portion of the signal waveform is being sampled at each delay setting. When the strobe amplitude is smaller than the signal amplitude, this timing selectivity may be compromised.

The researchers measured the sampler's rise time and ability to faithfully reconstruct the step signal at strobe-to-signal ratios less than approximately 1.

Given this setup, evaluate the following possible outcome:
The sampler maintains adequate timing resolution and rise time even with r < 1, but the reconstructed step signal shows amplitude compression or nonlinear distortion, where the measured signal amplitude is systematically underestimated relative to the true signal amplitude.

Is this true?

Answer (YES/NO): NO